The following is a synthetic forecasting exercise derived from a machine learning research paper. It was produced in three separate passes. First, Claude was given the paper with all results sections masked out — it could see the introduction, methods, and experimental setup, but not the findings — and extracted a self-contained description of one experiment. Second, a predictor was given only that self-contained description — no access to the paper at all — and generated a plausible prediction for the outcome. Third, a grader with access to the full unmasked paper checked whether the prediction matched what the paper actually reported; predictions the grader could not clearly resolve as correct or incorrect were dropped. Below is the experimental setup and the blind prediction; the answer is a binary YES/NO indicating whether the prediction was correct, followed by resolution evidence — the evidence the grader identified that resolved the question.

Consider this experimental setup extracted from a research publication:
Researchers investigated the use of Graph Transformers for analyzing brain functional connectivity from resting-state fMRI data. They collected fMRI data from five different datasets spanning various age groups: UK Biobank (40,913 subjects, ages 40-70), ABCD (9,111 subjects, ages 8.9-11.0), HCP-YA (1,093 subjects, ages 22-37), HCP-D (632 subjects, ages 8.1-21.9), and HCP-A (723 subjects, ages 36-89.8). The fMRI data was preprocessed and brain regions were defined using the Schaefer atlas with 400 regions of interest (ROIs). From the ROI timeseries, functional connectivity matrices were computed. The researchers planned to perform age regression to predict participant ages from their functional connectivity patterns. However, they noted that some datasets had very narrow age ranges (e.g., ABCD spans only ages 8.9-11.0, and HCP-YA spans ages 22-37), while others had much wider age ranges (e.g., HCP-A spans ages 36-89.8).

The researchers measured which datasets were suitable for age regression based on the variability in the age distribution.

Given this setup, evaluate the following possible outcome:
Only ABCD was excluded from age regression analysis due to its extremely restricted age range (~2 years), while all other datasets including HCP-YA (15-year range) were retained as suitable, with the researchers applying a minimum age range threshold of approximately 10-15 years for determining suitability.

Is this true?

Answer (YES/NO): NO